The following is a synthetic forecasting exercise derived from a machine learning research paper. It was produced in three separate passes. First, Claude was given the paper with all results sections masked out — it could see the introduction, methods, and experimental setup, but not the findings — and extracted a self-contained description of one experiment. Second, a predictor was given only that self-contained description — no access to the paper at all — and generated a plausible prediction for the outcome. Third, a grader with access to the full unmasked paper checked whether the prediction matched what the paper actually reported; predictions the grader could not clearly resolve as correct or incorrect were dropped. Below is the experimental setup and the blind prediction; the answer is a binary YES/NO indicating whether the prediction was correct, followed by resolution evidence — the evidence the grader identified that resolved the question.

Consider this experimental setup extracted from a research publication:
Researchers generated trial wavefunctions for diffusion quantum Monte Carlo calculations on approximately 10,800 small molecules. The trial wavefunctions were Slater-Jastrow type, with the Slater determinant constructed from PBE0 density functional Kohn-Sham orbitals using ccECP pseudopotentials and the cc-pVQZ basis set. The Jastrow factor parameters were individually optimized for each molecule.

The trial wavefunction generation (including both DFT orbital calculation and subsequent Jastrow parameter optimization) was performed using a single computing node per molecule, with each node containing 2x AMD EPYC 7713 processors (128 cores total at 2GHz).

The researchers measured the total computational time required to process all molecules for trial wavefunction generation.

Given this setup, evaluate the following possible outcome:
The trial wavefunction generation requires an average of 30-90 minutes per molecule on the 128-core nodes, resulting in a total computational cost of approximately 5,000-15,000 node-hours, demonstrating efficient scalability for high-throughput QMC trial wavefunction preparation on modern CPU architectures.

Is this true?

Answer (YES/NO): NO